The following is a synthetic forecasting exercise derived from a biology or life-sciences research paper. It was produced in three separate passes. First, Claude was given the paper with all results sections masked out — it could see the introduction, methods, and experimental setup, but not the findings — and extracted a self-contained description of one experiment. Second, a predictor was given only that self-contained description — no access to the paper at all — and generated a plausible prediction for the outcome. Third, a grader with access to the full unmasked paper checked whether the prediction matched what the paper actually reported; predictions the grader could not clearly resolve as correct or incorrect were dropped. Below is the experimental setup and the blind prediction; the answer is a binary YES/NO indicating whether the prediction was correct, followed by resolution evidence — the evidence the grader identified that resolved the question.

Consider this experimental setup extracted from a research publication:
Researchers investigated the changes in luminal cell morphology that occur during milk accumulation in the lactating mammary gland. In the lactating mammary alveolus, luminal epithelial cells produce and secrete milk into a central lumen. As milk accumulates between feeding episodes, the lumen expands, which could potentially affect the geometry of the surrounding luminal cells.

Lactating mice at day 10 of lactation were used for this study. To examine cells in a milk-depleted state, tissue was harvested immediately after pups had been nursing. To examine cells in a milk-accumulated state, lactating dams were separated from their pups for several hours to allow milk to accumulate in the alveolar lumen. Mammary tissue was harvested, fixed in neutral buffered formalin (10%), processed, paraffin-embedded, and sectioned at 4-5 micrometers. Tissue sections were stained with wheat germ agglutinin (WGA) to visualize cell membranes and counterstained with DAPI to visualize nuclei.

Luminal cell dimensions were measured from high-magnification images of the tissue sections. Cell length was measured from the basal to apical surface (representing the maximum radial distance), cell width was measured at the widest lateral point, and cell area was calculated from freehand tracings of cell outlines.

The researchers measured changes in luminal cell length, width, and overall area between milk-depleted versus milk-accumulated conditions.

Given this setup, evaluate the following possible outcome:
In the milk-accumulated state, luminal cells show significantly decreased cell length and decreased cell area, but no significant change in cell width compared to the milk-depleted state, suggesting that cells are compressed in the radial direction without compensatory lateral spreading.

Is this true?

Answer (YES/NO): YES